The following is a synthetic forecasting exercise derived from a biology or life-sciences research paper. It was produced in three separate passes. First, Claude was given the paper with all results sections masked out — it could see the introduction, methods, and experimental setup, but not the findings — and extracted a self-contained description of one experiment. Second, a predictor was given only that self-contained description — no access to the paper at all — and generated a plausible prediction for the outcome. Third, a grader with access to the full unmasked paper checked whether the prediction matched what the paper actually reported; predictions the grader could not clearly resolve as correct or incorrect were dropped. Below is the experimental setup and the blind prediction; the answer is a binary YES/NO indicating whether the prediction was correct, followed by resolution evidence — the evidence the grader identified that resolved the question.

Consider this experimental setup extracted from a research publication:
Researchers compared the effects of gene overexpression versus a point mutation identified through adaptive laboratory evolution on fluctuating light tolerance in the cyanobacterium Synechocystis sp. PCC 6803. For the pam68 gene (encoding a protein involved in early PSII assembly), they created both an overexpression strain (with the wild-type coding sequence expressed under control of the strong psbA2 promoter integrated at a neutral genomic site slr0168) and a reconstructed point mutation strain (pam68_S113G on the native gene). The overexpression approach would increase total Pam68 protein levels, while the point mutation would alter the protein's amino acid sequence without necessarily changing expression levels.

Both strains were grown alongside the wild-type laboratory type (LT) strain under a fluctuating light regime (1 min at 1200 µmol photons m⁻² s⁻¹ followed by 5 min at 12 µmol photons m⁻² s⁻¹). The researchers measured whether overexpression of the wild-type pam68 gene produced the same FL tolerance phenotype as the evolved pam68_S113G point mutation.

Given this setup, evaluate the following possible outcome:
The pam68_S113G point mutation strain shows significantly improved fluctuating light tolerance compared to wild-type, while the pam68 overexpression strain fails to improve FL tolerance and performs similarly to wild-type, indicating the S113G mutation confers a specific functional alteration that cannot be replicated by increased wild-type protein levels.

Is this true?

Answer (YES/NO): NO